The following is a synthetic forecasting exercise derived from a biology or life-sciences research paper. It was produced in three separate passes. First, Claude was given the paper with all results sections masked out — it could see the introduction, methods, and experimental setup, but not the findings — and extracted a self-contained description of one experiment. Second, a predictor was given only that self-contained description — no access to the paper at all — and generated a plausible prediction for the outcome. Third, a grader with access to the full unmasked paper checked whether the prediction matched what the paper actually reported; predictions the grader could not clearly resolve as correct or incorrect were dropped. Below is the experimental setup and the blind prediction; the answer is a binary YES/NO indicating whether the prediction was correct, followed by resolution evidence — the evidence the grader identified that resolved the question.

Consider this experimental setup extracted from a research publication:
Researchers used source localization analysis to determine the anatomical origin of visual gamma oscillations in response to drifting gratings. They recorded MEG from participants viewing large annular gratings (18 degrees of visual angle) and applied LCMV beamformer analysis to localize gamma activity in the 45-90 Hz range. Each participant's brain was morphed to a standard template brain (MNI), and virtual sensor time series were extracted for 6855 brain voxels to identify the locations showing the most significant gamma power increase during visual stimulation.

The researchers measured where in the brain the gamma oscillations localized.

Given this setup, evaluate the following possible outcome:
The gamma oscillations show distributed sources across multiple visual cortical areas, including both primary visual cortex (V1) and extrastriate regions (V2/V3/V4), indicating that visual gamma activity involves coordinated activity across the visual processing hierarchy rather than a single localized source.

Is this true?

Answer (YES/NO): NO